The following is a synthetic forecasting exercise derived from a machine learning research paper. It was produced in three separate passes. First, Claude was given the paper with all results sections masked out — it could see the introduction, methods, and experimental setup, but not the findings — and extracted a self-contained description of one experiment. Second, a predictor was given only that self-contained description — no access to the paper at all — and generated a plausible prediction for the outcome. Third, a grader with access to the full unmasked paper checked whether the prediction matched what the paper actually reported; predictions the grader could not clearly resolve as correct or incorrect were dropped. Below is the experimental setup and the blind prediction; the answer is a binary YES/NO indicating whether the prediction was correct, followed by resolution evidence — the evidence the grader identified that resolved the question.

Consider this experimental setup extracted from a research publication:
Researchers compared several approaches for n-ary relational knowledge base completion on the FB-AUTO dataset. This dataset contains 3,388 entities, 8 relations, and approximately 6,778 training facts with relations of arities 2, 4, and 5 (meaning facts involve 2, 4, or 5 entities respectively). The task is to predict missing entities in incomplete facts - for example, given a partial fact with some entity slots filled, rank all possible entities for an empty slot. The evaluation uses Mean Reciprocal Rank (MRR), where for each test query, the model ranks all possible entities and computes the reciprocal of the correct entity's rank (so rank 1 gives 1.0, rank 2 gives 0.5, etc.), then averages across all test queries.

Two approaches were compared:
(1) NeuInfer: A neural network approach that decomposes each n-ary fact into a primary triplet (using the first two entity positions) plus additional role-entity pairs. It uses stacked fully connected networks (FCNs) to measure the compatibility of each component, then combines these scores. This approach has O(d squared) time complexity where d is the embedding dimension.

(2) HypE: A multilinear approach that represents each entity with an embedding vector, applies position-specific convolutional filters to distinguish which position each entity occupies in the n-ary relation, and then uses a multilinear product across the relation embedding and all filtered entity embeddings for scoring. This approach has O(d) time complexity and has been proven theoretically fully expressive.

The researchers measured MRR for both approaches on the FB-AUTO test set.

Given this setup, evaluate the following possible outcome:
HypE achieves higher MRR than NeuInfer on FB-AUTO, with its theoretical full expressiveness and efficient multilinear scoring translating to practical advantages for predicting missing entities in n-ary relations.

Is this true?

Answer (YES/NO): YES